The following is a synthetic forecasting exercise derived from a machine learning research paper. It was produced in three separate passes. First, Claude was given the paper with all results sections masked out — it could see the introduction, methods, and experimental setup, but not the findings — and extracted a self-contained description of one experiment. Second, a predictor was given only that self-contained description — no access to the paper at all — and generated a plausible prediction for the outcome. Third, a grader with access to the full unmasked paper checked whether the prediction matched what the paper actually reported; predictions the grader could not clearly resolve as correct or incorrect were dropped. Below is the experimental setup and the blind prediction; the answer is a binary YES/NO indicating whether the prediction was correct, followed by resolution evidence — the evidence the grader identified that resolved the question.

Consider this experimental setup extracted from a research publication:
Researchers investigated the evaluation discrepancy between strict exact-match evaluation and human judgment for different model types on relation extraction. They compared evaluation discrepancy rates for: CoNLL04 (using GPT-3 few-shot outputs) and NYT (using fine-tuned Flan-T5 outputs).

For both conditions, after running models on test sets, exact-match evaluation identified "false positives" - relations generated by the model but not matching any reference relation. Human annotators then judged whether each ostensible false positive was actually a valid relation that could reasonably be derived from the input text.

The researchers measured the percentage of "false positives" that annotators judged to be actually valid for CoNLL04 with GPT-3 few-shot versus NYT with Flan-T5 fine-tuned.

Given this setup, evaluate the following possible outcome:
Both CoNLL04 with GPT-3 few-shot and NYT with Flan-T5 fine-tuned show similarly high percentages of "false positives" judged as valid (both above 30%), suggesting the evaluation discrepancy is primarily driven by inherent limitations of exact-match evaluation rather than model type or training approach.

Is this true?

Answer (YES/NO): NO